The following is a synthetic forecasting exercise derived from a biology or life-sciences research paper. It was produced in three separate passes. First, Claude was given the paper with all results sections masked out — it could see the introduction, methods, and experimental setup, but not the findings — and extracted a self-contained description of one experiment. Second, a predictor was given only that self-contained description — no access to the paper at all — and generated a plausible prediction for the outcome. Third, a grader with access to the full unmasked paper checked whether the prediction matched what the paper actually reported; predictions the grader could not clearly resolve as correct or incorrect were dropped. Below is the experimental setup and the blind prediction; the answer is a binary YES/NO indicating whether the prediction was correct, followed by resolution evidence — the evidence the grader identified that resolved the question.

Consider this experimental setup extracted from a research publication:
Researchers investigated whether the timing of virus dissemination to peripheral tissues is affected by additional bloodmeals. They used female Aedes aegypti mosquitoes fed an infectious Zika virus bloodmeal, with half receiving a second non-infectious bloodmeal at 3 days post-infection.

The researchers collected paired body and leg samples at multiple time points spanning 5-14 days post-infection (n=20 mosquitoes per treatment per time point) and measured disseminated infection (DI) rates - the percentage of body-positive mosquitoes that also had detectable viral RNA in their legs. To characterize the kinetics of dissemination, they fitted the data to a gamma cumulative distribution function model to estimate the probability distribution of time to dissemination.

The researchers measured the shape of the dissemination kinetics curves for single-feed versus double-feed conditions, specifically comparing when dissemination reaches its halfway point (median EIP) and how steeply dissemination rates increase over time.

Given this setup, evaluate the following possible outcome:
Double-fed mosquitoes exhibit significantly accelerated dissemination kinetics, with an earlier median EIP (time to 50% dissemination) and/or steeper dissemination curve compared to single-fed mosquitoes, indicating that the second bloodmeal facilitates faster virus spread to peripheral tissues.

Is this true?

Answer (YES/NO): YES